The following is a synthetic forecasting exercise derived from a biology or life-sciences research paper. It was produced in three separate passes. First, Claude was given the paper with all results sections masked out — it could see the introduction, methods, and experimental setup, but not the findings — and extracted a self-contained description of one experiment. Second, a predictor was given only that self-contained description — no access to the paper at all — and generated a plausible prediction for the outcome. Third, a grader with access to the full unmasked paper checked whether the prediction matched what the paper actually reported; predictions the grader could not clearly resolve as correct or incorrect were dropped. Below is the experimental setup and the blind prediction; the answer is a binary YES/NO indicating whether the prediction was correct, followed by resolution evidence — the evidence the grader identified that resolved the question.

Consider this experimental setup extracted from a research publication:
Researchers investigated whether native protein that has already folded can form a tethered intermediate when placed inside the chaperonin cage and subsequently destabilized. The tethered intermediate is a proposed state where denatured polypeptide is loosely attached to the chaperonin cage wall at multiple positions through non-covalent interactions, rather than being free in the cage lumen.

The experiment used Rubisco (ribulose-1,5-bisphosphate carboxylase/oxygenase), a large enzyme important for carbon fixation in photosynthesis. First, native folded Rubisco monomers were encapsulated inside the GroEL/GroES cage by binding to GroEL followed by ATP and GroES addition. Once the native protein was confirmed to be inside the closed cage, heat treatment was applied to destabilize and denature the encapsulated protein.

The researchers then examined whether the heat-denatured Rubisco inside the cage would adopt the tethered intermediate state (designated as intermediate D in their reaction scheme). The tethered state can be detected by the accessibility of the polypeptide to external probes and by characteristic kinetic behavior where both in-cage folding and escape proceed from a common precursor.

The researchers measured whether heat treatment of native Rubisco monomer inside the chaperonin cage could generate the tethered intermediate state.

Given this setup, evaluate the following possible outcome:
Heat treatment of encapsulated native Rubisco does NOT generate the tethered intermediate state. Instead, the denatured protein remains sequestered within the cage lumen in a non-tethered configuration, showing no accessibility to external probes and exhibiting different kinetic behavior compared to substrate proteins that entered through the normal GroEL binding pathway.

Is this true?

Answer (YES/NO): NO